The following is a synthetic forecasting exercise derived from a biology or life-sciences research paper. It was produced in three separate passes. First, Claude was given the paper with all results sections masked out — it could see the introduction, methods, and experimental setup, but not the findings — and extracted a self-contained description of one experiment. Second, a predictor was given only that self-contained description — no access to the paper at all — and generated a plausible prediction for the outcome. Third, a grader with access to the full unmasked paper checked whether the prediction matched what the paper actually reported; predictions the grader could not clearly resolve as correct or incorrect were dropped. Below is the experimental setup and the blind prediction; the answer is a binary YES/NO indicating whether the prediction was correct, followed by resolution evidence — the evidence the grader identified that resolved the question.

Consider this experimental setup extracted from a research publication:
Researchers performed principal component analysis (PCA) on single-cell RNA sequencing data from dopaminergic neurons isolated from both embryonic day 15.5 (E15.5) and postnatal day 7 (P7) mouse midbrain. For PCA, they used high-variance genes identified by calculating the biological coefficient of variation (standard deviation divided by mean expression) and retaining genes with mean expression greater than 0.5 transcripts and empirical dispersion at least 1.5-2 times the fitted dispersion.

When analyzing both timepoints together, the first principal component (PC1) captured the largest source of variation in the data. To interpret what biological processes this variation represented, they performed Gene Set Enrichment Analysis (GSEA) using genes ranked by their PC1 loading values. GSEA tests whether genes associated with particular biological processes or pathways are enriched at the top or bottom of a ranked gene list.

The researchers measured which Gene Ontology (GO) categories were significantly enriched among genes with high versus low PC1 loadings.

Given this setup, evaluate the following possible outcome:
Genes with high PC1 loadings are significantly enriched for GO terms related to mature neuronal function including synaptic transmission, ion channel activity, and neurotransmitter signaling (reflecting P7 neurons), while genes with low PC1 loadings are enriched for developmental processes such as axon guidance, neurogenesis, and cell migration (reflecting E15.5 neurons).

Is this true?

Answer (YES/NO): NO